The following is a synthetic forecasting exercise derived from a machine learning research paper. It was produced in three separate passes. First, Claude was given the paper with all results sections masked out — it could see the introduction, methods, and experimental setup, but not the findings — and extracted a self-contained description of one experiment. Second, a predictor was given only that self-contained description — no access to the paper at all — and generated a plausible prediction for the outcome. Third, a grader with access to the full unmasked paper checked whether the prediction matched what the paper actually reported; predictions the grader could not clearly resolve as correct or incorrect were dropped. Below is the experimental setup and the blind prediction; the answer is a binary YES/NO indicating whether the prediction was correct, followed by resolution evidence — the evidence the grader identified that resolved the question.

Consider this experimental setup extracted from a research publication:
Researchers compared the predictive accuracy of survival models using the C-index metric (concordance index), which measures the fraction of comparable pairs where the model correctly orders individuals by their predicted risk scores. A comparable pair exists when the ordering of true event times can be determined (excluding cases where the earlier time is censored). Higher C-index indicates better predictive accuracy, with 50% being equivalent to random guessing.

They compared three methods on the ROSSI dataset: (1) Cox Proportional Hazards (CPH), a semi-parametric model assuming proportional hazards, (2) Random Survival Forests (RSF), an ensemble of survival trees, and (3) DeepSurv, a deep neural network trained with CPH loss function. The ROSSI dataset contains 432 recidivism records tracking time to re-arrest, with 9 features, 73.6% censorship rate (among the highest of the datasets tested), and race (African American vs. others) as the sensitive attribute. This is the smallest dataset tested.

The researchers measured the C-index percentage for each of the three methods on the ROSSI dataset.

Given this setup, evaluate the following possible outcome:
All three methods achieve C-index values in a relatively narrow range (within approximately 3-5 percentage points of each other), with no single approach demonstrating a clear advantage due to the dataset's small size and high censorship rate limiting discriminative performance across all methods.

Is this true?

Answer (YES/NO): NO